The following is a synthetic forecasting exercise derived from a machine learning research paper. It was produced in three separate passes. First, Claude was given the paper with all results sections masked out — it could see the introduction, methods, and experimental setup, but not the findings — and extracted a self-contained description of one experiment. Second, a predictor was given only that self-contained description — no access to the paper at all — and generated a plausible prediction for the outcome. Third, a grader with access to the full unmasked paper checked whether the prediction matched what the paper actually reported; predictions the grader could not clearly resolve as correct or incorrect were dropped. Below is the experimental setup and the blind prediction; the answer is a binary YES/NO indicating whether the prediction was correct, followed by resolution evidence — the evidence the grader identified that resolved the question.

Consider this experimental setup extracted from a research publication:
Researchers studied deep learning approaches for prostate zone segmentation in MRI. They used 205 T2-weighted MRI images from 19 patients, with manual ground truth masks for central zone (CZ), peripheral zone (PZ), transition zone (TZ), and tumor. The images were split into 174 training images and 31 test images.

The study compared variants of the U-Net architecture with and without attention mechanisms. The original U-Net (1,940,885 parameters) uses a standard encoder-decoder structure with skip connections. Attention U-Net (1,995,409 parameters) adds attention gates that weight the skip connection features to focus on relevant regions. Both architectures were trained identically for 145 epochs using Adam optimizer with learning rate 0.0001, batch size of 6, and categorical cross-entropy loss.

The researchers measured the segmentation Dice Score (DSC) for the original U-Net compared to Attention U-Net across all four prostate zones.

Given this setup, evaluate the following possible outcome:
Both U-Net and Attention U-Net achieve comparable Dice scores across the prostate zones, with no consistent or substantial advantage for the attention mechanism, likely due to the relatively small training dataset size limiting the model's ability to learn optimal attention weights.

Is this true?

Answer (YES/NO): NO